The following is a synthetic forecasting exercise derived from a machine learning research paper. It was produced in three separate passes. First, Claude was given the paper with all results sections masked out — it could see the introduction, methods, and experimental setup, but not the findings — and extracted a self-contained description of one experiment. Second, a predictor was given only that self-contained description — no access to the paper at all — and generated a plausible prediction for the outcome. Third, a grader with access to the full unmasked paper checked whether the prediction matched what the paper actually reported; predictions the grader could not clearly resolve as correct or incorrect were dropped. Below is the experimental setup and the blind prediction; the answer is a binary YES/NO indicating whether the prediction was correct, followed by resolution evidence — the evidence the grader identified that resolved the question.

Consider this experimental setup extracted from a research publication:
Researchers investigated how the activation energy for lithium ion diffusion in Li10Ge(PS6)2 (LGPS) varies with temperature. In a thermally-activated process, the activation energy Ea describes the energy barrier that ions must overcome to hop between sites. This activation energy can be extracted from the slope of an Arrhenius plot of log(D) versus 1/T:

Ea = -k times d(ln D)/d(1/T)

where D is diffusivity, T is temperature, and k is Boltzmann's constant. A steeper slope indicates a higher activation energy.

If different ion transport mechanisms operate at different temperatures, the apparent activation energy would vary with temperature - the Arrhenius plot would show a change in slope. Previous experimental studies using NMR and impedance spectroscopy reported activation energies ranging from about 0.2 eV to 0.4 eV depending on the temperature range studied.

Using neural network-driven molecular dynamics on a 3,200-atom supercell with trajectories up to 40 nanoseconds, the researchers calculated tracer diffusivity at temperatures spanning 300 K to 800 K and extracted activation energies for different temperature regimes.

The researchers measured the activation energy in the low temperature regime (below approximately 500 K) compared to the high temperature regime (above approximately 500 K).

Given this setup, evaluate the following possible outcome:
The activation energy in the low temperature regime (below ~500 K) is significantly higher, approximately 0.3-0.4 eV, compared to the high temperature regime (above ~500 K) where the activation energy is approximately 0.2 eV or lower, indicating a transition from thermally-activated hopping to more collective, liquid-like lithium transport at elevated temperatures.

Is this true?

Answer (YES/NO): NO